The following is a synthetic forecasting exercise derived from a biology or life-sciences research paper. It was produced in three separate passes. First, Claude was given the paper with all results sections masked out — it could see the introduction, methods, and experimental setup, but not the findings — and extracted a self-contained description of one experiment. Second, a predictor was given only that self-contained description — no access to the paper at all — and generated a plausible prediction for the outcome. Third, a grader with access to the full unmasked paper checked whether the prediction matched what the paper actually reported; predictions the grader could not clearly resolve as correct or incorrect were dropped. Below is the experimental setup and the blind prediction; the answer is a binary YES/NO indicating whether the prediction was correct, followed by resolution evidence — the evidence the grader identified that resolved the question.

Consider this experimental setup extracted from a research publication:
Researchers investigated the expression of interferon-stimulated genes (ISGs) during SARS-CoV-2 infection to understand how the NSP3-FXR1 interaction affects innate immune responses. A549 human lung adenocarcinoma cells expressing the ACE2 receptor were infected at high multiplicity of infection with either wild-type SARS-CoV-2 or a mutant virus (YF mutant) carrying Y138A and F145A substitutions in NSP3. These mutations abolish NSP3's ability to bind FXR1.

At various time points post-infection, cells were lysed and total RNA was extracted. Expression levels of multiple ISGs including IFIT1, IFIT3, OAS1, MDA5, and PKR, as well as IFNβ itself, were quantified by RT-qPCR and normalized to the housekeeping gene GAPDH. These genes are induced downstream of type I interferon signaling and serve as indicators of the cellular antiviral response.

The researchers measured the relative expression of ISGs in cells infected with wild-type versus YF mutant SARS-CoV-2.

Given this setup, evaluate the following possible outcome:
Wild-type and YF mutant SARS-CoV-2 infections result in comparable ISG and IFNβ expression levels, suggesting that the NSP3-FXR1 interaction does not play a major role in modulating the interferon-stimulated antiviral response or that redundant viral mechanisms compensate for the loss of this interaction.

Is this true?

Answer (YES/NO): NO